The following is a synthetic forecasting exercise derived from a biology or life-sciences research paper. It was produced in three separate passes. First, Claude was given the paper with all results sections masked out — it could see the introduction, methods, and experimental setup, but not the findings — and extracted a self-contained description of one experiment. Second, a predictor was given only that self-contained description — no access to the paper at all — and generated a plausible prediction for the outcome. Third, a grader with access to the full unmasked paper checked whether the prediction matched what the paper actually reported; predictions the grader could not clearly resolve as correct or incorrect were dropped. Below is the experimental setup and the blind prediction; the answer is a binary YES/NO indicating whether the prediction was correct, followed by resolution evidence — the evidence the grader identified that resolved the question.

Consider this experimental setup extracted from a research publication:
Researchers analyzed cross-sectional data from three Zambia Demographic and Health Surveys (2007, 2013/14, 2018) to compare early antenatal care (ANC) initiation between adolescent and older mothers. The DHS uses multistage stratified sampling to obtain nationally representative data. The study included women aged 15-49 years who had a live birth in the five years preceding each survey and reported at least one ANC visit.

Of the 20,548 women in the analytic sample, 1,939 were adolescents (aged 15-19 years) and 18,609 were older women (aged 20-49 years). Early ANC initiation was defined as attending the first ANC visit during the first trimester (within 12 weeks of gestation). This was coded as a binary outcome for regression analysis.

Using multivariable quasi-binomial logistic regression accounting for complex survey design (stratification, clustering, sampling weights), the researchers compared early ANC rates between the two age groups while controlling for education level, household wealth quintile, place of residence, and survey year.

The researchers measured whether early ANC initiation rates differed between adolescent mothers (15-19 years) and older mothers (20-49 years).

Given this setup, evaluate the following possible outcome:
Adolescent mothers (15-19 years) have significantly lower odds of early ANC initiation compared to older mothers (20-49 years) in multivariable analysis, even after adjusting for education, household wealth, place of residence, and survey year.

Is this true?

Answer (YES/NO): YES